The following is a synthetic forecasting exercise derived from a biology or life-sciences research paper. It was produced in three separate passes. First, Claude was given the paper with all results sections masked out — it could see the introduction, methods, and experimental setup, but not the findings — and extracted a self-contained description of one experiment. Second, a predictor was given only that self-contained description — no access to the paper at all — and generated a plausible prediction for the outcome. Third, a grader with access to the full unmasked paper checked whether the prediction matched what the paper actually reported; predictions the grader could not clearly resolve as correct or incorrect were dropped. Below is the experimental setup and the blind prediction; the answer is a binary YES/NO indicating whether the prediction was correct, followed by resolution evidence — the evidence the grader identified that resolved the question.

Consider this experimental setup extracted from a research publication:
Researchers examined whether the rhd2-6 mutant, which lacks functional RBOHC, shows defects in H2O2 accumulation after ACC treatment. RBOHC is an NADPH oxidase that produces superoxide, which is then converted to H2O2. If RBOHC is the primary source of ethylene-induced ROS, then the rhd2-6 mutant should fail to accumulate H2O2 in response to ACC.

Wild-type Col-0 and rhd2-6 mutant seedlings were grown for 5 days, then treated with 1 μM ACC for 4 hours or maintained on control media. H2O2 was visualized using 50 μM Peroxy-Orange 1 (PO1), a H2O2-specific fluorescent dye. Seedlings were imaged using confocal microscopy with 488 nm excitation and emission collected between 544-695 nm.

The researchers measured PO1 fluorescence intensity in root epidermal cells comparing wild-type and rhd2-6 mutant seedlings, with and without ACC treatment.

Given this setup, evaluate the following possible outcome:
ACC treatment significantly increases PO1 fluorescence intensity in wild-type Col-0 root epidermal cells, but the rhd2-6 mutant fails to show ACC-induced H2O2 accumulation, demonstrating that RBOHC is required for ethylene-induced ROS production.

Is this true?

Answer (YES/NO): YES